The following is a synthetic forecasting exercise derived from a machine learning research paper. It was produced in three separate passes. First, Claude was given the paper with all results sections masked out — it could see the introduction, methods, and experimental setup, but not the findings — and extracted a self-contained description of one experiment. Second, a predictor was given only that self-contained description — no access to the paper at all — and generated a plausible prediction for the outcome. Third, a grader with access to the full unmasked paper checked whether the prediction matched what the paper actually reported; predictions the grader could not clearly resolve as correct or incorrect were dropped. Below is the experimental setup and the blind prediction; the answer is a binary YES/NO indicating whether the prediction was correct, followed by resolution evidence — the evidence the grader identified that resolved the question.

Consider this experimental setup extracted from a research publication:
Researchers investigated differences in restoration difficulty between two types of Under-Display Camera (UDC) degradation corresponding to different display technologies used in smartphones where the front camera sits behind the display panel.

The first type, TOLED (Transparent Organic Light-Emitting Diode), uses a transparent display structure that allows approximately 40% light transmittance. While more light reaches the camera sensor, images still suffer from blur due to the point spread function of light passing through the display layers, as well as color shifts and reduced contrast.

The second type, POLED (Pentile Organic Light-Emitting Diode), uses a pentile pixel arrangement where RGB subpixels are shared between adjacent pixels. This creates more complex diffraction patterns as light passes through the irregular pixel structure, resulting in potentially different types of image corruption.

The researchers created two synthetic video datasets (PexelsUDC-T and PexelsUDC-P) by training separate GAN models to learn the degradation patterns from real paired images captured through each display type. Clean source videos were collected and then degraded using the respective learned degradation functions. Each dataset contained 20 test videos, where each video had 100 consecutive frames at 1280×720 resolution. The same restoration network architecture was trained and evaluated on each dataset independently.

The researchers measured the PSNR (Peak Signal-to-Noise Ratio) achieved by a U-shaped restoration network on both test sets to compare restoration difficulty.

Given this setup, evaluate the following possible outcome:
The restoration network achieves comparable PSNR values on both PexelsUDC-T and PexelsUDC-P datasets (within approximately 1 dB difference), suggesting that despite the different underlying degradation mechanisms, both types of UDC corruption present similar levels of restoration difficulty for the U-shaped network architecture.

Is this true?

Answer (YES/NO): NO